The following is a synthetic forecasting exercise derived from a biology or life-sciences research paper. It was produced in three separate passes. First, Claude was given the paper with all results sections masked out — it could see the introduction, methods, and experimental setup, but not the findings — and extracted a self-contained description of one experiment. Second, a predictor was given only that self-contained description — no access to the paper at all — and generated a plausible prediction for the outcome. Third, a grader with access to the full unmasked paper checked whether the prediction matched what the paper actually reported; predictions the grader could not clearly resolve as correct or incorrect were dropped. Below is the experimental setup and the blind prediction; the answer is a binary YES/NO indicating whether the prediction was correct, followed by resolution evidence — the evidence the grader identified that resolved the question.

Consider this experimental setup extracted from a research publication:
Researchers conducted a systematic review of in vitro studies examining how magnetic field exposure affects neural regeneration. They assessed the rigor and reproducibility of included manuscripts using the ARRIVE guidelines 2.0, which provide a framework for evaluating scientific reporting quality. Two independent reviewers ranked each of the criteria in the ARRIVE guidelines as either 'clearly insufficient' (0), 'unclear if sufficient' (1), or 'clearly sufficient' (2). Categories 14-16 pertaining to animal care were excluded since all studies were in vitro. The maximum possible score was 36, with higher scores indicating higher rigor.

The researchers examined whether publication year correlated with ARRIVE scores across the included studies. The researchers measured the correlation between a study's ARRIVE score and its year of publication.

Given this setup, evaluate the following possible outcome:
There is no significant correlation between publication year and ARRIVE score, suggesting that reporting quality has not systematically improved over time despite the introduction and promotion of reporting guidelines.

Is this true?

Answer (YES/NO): NO